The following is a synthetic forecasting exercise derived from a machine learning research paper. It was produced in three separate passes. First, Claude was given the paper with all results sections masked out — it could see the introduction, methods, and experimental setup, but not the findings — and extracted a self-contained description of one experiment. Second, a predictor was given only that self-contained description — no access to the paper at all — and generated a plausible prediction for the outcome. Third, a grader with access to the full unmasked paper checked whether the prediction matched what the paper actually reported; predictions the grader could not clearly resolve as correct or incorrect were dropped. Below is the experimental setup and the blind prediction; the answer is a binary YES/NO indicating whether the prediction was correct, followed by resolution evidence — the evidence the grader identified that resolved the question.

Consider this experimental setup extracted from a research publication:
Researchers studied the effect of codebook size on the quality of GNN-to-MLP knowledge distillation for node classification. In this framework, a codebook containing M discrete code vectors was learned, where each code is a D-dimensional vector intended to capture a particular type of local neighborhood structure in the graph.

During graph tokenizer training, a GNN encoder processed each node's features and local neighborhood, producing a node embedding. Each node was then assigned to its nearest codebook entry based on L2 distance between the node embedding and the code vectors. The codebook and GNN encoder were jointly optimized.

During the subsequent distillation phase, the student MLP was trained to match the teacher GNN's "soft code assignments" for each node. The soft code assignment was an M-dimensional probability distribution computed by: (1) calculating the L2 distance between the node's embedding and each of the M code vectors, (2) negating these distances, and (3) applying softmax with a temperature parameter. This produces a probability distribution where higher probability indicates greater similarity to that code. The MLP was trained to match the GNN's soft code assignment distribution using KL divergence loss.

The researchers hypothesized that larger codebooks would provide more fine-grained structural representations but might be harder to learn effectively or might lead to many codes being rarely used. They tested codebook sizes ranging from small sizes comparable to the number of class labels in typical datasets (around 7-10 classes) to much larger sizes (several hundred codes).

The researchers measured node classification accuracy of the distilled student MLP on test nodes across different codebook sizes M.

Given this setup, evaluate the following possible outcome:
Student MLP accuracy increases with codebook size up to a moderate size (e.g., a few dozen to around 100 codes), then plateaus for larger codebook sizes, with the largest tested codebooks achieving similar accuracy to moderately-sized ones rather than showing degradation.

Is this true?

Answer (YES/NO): NO